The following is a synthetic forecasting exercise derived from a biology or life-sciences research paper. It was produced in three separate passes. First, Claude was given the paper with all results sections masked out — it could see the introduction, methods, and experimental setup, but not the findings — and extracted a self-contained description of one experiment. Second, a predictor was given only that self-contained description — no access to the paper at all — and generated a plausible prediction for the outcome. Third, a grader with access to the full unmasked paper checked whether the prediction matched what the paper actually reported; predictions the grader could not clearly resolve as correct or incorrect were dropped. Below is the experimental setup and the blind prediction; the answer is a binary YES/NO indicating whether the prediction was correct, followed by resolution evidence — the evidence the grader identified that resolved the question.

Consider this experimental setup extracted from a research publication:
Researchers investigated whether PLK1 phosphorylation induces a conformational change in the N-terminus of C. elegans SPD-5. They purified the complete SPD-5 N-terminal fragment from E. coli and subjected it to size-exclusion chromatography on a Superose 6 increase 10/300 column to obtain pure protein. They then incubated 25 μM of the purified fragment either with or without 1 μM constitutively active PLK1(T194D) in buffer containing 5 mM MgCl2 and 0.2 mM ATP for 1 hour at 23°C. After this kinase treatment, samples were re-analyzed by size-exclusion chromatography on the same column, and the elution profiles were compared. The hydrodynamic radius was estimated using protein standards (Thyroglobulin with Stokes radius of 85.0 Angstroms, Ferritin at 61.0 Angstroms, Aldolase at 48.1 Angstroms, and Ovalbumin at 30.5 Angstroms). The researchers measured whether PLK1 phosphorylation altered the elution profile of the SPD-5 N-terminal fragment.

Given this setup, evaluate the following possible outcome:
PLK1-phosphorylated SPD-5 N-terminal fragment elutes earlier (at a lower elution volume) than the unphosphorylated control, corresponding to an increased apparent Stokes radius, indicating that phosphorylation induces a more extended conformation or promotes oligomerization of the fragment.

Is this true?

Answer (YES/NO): YES